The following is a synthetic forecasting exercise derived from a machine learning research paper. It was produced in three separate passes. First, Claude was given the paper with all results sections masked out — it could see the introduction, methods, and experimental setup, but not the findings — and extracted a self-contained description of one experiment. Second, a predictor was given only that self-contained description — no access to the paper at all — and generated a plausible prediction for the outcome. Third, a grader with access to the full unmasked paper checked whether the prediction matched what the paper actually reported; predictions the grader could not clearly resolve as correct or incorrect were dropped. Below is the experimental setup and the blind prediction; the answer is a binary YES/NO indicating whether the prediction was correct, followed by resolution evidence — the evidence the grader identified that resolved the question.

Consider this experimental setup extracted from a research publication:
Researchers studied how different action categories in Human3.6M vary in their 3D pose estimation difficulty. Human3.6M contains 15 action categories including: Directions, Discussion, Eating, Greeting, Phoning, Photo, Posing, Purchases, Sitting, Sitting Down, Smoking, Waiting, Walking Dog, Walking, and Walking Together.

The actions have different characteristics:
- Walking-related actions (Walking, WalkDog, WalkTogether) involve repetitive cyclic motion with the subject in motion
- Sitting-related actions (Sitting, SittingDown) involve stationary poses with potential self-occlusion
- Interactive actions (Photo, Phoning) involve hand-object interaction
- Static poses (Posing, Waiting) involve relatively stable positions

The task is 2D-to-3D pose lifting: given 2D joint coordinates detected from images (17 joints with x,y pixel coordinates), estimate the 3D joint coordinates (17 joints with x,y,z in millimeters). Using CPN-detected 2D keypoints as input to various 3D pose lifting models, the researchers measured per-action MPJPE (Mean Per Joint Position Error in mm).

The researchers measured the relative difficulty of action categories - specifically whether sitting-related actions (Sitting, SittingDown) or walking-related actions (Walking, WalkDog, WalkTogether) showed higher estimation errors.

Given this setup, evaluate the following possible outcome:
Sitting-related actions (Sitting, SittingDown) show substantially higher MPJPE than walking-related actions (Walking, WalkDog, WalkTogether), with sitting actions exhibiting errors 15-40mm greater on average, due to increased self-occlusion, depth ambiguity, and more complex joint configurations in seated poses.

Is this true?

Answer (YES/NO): YES